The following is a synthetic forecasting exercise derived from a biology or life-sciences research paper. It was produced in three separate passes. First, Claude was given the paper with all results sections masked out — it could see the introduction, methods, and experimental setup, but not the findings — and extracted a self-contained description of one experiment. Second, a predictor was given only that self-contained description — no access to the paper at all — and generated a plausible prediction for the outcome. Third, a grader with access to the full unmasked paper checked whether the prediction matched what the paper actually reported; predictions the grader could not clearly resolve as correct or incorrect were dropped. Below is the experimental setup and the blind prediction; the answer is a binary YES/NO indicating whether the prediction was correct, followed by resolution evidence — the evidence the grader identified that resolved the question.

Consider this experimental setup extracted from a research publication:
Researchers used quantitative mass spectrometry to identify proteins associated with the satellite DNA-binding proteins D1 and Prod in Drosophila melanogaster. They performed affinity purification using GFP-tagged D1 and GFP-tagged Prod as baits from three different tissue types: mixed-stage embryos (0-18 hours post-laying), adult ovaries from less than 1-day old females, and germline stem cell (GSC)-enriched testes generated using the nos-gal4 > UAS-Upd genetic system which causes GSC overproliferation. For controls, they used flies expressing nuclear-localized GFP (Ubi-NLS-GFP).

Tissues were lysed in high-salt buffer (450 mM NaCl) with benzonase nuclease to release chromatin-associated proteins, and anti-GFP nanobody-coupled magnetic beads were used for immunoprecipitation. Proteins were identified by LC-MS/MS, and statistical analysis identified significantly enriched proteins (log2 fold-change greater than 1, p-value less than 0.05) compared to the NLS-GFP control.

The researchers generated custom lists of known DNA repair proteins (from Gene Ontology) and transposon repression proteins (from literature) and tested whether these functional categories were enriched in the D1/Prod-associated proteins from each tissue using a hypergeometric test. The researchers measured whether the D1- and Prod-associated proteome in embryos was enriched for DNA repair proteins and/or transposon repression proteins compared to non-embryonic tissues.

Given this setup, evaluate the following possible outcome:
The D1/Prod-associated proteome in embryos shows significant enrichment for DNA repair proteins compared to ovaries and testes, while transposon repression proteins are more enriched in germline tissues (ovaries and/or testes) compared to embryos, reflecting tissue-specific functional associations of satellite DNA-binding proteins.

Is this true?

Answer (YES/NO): NO